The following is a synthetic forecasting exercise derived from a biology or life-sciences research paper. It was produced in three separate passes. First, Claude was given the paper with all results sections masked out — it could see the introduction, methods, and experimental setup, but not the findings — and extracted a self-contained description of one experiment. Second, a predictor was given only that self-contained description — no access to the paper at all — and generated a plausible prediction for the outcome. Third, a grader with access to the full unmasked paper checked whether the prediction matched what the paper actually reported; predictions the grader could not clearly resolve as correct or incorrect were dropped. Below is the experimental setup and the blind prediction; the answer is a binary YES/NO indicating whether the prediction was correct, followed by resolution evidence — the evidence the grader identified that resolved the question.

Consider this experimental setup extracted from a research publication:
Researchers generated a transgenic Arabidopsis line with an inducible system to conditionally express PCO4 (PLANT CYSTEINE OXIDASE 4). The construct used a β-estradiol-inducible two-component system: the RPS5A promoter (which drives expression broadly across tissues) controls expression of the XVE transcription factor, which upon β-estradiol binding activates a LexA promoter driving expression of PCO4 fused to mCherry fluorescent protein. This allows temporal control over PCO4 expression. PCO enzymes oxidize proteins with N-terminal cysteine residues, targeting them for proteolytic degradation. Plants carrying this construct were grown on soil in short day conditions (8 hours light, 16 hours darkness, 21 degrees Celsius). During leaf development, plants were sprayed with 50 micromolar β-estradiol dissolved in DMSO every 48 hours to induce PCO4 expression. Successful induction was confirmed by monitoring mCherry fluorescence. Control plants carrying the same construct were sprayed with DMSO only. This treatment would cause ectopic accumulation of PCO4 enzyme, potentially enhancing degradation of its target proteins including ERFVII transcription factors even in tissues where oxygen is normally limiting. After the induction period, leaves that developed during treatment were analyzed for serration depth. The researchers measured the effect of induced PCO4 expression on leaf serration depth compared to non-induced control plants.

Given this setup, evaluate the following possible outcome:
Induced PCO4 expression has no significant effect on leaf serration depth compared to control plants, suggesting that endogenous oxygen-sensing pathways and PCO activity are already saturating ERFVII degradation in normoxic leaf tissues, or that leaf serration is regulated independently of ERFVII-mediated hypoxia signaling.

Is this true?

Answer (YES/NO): NO